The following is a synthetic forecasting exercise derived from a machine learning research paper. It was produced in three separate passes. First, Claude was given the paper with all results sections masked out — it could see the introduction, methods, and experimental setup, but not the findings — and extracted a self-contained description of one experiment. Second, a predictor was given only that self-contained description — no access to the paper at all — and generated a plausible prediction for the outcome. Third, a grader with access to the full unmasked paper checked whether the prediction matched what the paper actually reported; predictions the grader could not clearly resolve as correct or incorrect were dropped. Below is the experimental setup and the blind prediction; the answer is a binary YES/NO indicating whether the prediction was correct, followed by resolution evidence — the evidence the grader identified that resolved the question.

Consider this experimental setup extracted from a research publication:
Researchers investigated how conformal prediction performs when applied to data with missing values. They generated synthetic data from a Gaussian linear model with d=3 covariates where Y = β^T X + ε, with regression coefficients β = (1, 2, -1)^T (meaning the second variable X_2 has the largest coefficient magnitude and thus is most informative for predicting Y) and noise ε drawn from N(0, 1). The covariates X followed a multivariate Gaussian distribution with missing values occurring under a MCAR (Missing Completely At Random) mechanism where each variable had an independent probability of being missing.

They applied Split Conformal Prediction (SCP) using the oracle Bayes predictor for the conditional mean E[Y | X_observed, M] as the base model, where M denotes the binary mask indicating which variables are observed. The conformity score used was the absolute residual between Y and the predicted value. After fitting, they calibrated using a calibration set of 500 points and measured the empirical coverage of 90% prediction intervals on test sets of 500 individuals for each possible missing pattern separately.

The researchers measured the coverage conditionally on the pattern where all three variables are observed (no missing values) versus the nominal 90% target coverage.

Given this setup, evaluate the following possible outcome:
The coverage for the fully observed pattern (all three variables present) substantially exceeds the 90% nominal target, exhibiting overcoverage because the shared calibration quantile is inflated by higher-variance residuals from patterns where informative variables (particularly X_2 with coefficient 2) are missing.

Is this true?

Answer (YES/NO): YES